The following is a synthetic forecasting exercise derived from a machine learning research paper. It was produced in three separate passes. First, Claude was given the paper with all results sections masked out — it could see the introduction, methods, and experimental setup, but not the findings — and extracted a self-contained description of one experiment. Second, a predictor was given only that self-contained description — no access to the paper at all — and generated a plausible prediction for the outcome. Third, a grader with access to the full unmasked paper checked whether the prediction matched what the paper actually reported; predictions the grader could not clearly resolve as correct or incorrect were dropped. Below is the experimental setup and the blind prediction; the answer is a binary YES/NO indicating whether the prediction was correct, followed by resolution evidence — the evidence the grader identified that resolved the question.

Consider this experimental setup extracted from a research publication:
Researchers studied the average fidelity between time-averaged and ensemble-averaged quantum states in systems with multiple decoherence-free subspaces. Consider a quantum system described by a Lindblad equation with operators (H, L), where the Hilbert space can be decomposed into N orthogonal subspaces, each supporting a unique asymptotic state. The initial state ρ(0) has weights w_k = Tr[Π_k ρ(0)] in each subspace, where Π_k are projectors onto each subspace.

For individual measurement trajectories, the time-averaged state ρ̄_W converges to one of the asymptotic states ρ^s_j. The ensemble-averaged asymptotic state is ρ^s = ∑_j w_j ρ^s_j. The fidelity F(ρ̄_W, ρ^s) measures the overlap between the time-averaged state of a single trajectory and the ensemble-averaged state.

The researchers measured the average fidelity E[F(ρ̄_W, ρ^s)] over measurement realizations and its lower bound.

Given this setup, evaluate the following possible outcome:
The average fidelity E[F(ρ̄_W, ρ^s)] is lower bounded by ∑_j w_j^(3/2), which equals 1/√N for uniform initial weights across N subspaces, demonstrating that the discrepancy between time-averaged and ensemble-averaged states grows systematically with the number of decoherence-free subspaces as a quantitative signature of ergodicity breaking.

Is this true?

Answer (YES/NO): NO